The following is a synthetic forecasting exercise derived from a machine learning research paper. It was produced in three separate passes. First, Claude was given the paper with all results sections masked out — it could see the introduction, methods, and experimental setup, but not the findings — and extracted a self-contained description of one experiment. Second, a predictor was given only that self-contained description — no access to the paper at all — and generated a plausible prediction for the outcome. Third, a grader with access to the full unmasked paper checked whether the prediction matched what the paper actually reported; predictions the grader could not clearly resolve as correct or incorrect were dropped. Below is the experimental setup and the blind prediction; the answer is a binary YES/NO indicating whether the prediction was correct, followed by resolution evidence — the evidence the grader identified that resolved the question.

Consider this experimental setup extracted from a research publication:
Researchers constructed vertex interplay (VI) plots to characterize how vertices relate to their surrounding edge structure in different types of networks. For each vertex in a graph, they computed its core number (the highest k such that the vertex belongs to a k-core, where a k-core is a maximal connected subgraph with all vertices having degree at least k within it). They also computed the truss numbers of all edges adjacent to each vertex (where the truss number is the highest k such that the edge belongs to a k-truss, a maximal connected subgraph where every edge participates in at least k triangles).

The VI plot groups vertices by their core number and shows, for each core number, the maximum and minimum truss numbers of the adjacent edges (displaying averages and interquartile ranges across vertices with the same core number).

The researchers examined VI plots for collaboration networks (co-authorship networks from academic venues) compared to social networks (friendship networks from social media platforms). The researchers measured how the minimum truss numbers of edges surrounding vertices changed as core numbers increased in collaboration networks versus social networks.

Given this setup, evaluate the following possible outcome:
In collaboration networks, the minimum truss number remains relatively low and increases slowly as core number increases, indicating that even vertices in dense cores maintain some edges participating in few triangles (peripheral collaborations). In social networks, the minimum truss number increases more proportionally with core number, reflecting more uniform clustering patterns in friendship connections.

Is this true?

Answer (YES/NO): NO